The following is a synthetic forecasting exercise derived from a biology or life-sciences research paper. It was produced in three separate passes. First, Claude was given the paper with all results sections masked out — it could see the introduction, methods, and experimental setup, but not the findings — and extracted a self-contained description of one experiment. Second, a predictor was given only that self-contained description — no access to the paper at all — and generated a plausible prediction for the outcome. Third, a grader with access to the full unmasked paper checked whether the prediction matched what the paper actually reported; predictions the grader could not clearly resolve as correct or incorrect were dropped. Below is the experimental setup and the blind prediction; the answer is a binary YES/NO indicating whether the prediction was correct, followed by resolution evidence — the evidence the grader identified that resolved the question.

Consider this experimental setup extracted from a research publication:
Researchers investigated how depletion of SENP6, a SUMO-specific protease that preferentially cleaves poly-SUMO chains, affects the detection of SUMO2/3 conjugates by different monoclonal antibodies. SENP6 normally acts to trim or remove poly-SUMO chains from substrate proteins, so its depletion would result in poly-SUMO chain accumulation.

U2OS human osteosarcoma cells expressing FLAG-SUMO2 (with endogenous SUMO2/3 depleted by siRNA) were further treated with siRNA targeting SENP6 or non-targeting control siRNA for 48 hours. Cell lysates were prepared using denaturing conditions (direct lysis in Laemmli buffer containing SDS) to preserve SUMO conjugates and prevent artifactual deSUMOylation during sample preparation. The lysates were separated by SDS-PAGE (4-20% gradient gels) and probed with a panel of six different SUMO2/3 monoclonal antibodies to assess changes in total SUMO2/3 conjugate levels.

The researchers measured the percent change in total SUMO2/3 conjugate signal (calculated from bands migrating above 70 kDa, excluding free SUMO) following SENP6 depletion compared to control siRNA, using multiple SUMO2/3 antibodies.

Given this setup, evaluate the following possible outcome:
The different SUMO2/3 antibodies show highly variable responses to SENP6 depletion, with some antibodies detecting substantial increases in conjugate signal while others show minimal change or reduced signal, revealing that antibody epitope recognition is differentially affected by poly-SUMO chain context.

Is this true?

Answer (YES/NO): YES